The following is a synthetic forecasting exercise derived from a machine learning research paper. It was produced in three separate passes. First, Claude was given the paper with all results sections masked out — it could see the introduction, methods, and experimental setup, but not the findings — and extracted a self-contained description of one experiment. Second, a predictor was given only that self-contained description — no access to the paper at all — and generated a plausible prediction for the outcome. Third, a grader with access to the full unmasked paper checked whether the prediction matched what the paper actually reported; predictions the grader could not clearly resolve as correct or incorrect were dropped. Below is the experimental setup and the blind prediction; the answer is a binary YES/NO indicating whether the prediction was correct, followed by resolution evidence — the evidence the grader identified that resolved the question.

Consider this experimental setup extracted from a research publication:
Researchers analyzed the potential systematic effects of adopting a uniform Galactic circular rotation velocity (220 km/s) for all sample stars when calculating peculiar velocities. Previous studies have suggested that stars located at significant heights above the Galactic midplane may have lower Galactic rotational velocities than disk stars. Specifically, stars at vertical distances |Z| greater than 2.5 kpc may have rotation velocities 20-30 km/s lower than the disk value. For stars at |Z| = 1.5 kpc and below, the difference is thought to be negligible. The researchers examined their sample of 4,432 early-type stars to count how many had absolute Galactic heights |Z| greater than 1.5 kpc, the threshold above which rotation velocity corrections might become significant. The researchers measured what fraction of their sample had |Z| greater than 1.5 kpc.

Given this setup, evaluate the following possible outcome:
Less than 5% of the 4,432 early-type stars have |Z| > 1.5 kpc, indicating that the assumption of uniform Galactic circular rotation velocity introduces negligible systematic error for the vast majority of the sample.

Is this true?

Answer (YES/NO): YES